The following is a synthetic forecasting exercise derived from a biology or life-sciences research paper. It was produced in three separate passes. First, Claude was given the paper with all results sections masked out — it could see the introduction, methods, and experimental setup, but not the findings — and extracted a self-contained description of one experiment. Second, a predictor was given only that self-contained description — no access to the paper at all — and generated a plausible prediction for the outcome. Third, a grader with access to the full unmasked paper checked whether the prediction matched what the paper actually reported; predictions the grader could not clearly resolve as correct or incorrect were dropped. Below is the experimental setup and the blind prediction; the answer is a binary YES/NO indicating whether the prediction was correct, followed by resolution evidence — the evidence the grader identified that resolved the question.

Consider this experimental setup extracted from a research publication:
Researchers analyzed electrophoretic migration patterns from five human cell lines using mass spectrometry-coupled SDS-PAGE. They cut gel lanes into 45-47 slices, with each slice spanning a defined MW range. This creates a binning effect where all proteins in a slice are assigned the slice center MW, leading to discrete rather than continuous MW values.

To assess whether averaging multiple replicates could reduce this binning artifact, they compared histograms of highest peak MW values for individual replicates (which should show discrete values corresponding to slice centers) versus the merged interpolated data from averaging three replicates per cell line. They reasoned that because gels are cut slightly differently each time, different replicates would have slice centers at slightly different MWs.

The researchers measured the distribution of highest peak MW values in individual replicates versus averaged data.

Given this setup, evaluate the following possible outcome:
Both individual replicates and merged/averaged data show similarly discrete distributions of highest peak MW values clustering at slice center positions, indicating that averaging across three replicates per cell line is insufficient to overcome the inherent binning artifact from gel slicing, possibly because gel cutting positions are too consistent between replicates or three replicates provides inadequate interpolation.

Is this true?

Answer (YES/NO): NO